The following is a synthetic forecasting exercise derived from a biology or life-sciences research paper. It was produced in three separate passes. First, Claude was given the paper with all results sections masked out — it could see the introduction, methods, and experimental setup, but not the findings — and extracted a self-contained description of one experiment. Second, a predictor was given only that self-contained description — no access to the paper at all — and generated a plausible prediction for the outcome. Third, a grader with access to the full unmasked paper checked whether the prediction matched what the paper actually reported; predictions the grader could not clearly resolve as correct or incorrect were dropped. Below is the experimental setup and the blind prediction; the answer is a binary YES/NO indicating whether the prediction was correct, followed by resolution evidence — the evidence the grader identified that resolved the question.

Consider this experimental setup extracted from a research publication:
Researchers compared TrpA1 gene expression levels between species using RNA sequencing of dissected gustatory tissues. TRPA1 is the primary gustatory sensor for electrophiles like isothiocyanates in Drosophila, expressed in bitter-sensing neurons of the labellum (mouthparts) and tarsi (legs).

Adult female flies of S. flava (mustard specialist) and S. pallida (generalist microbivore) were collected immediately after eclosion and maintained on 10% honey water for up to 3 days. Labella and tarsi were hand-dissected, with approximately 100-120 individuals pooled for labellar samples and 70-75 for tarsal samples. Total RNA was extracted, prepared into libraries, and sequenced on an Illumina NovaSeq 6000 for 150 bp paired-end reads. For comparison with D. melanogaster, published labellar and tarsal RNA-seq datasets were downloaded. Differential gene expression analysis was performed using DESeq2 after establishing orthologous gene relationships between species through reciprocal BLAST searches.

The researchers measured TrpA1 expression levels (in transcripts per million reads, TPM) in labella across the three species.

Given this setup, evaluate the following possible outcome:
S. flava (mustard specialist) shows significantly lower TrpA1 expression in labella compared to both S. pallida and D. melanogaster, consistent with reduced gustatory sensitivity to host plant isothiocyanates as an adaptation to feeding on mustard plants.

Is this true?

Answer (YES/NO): NO